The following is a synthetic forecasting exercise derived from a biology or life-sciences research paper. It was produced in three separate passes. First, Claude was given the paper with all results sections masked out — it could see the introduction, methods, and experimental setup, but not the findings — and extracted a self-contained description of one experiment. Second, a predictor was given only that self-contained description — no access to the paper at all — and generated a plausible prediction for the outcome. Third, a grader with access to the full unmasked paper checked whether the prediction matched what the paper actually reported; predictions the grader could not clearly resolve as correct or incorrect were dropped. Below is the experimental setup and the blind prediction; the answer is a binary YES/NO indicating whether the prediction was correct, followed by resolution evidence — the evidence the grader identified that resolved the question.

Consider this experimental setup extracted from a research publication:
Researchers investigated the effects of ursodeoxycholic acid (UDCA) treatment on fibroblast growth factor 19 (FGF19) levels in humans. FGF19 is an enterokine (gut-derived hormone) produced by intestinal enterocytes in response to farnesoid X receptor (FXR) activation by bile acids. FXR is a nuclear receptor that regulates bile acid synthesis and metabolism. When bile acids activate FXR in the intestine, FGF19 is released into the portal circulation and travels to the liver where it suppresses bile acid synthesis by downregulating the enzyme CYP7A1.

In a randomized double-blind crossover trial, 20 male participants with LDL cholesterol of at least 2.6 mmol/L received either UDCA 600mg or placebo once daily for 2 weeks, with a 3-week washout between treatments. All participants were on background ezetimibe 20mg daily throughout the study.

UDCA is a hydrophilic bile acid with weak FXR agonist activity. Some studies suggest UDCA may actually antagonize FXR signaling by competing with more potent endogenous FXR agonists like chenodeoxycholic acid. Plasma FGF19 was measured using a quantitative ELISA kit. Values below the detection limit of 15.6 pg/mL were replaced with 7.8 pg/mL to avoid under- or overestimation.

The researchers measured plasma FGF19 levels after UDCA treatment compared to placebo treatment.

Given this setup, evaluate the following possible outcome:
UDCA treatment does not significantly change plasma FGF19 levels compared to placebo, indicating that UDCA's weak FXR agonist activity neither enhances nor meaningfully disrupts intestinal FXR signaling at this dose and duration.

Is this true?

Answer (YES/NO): YES